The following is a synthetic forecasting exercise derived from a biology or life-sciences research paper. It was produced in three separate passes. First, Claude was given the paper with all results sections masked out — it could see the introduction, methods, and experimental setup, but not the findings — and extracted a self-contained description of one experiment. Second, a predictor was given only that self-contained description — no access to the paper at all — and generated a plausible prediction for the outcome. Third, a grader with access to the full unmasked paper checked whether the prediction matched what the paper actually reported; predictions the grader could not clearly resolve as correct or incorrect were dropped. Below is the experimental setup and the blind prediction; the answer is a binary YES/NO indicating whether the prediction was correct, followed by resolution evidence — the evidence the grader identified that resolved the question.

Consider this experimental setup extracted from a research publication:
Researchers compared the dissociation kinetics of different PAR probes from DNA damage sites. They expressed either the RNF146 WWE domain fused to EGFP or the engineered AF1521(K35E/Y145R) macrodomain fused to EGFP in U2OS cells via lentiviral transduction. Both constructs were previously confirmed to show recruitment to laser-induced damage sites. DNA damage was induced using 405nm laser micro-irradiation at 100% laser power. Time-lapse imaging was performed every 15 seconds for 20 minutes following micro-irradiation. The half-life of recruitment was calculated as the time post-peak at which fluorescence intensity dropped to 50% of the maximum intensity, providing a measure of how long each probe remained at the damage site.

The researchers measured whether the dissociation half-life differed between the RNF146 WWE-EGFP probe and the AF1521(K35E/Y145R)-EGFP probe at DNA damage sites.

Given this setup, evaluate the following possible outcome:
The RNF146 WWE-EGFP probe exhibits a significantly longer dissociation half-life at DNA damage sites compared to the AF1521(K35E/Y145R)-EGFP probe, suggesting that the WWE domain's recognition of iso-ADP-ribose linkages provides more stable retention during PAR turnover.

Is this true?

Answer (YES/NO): YES